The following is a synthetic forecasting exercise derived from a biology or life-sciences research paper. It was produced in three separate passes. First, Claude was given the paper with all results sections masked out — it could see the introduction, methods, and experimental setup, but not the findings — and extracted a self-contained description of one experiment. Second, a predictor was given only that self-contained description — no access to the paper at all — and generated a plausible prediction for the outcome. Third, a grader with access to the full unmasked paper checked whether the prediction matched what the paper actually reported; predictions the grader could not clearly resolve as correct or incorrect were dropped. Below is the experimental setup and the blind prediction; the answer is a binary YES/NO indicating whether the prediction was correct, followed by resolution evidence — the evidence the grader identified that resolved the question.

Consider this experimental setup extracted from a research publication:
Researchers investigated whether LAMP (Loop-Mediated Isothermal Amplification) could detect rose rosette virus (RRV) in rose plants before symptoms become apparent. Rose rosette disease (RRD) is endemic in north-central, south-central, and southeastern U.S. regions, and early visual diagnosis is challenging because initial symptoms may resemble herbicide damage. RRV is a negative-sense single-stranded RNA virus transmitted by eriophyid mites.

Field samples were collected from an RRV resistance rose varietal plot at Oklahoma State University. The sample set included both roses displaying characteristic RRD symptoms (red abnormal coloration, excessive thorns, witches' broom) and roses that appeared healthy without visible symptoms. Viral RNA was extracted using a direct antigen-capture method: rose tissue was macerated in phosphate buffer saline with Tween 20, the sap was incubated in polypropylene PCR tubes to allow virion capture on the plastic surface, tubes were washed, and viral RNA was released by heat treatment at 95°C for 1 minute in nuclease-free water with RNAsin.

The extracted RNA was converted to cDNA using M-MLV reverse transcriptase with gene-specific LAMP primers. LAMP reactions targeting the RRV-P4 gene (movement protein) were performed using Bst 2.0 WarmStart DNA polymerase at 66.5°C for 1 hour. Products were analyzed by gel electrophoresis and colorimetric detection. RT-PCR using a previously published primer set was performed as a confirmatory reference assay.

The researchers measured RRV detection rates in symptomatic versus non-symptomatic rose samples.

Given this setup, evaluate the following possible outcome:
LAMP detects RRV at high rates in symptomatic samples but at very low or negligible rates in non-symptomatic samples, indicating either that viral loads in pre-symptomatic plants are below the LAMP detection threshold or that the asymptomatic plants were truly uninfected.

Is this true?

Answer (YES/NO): NO